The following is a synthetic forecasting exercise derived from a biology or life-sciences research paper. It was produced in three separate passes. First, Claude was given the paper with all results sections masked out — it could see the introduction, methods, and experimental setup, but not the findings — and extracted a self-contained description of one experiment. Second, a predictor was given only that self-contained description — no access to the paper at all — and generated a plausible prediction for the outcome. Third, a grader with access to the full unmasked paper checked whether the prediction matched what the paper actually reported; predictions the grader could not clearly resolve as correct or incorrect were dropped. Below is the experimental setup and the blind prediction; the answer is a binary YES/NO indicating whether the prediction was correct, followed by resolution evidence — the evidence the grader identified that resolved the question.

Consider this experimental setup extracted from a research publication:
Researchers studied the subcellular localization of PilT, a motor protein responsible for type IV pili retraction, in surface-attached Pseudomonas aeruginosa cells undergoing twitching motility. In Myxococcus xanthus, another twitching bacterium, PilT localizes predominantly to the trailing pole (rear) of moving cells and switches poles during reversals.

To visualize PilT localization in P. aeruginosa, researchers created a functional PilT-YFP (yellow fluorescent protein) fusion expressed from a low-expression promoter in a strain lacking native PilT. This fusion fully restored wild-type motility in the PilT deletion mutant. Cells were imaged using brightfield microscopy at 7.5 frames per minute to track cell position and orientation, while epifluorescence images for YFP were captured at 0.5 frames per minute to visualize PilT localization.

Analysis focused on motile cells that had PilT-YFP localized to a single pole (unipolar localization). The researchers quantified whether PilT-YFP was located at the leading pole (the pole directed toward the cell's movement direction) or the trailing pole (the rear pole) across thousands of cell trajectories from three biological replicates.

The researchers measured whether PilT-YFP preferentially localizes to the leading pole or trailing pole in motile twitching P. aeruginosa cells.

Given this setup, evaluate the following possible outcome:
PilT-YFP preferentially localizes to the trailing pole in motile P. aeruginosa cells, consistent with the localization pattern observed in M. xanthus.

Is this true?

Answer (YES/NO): NO